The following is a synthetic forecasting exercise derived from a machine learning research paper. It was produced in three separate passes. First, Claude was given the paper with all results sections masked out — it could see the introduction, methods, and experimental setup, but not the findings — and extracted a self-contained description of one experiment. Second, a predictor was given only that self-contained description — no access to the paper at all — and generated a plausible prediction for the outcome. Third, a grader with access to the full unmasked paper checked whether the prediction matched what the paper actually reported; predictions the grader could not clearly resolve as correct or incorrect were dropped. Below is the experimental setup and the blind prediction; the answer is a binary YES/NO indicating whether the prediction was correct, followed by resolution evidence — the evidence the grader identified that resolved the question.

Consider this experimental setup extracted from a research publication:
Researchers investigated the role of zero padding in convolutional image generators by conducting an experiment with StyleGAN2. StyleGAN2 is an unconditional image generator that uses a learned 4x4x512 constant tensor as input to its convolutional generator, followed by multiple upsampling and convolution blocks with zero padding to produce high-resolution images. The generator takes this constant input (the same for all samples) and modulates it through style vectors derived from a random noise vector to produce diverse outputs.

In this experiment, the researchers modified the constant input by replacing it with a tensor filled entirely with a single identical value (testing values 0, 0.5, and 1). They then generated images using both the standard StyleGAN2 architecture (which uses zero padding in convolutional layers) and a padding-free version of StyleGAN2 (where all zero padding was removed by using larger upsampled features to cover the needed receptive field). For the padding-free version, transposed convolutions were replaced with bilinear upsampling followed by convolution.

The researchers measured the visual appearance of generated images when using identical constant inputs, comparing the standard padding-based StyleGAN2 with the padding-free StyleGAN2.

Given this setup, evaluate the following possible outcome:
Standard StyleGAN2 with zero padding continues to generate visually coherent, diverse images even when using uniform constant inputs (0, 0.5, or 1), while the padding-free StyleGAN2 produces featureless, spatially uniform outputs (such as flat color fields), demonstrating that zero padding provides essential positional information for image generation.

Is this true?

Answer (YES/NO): NO